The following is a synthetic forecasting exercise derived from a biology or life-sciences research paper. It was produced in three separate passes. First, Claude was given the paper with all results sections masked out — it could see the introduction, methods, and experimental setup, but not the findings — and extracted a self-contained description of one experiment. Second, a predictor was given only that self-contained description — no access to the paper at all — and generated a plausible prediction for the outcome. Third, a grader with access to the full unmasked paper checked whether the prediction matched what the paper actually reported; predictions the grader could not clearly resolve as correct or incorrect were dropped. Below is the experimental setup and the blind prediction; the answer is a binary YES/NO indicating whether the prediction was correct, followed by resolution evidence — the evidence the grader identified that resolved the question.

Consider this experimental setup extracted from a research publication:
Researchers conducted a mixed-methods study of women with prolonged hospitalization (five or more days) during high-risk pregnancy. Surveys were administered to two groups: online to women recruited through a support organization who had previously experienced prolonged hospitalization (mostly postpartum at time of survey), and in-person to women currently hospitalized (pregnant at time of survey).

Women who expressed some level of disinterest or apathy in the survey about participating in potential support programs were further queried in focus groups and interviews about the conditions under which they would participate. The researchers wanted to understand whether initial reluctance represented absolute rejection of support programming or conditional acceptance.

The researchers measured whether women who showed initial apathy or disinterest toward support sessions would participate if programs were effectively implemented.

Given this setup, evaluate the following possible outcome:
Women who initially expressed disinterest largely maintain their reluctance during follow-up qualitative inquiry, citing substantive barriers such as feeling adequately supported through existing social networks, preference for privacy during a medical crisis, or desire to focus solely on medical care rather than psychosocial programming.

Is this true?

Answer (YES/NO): NO